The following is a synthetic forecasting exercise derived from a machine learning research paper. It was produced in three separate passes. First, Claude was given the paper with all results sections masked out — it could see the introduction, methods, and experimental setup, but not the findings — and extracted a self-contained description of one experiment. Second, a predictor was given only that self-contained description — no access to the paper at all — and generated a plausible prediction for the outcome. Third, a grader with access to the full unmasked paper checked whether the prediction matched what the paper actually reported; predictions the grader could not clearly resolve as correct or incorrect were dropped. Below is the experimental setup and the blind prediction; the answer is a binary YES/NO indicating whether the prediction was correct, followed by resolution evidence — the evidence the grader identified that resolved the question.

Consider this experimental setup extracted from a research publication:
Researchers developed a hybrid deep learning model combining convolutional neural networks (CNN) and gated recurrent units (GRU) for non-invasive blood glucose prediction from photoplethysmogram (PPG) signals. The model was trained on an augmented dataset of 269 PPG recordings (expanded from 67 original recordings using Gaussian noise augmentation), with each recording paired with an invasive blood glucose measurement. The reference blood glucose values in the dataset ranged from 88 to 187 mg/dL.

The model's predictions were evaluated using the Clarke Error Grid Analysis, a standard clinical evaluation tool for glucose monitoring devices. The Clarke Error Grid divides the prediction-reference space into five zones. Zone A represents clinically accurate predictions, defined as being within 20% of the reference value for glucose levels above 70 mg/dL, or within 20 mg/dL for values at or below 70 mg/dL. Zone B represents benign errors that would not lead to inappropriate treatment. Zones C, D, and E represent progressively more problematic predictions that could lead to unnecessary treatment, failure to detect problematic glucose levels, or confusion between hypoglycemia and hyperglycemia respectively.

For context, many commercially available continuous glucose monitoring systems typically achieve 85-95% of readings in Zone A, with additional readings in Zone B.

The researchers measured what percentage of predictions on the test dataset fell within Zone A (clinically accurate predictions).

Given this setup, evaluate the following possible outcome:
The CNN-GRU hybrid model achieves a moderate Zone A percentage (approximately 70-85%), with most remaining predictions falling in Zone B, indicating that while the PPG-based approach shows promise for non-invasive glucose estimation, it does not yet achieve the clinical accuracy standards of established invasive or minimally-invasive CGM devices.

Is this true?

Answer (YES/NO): NO